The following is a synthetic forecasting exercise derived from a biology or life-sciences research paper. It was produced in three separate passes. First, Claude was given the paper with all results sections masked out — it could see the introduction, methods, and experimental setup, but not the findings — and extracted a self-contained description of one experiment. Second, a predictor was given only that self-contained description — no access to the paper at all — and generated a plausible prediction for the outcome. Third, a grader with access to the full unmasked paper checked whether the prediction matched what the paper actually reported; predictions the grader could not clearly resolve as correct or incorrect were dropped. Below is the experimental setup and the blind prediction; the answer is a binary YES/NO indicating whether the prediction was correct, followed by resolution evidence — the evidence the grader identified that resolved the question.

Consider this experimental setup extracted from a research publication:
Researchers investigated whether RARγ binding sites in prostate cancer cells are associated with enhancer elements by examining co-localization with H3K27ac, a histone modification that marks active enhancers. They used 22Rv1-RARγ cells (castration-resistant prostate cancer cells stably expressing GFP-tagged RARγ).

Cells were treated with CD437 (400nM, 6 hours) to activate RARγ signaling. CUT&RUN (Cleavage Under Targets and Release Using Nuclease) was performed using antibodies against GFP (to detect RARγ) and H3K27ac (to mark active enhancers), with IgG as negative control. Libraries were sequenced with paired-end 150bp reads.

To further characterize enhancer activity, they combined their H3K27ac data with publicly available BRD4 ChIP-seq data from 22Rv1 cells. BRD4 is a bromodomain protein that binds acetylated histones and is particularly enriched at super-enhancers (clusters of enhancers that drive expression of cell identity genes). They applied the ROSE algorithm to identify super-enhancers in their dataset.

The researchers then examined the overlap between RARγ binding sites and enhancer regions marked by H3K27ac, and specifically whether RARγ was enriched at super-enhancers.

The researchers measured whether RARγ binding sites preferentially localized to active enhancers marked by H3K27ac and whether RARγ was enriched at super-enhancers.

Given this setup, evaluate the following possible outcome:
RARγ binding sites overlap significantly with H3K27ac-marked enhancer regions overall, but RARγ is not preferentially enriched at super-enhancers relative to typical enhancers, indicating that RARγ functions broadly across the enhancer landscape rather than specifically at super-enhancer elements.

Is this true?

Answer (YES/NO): NO